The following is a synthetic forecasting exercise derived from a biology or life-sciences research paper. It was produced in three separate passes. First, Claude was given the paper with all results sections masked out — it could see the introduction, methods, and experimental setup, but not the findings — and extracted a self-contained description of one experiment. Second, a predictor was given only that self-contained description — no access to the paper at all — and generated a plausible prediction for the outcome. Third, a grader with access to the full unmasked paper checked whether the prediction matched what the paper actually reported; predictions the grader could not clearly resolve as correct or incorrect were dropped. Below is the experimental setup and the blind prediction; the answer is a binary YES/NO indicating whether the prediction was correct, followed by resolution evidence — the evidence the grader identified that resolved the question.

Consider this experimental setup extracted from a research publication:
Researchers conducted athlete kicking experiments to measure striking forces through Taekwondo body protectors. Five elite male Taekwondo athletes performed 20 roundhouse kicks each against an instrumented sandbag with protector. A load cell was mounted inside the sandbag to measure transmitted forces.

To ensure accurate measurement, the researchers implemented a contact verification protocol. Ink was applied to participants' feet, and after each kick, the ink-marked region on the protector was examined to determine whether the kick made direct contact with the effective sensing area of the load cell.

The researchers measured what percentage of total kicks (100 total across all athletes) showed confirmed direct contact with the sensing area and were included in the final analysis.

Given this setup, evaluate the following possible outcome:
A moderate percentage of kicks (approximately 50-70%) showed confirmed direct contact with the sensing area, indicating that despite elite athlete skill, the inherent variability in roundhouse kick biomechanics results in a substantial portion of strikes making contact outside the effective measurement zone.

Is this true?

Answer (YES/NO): YES